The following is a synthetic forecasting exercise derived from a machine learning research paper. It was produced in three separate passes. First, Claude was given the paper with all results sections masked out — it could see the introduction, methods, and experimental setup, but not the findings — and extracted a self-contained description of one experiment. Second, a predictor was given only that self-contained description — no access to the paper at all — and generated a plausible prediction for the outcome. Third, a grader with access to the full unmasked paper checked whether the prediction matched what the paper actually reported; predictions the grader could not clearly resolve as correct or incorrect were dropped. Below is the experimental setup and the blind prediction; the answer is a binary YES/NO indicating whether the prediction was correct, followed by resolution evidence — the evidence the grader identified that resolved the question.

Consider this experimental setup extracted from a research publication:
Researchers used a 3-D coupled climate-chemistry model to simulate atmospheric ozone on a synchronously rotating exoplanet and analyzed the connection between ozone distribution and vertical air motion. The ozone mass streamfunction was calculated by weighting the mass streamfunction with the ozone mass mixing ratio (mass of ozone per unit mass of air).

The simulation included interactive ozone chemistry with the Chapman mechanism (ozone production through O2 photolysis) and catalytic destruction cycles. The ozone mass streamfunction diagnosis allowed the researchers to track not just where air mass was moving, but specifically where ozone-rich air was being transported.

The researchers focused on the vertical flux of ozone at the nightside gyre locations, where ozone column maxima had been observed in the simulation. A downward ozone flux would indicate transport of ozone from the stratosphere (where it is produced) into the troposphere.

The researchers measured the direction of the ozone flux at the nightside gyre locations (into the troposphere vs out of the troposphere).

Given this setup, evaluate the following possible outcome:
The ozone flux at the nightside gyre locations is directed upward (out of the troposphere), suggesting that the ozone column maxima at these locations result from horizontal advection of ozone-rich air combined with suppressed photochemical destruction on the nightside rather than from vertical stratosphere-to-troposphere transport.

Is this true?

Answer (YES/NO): NO